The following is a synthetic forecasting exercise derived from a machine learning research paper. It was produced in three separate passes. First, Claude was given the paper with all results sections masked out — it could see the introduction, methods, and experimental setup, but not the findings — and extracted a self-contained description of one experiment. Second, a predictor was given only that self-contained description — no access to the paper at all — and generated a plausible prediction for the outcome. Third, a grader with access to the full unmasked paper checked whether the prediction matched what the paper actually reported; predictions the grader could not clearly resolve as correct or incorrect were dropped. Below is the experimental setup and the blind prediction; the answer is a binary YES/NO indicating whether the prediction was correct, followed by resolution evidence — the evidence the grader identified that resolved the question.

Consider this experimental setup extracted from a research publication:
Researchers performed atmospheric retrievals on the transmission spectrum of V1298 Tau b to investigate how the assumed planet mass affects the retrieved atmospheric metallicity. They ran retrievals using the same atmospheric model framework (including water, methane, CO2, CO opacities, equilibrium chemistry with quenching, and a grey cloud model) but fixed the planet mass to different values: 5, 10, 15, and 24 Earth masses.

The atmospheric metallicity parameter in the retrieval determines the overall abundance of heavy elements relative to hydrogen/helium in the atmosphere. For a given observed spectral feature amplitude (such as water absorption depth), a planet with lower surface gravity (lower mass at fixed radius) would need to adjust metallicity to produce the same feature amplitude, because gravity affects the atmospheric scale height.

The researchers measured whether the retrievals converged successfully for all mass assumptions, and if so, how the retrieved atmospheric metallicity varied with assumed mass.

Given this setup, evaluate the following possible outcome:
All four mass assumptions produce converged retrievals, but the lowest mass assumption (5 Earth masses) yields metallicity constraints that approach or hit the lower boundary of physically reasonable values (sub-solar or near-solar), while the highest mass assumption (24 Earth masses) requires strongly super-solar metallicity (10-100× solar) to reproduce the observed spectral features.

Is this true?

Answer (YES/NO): NO